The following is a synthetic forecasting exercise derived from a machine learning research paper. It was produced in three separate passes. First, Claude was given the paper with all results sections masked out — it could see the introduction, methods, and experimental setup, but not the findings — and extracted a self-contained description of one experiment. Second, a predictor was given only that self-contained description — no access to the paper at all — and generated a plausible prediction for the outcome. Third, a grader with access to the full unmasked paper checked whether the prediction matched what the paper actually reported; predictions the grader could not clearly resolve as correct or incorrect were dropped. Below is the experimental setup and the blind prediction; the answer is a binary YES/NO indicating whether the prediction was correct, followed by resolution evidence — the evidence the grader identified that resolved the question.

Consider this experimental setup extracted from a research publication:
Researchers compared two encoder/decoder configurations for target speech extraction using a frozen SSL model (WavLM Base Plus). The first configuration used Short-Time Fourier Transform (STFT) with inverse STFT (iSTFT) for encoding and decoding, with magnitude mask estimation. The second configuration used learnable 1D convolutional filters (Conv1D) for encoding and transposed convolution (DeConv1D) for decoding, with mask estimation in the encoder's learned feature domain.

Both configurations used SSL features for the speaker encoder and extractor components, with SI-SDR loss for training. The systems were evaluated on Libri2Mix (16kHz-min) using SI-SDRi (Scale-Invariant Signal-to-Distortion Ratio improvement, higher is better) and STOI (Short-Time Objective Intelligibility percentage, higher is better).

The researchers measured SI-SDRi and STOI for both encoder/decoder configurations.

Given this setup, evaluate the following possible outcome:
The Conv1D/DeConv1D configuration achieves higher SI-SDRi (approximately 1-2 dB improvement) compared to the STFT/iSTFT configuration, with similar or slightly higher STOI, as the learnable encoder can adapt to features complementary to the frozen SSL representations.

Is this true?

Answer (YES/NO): NO